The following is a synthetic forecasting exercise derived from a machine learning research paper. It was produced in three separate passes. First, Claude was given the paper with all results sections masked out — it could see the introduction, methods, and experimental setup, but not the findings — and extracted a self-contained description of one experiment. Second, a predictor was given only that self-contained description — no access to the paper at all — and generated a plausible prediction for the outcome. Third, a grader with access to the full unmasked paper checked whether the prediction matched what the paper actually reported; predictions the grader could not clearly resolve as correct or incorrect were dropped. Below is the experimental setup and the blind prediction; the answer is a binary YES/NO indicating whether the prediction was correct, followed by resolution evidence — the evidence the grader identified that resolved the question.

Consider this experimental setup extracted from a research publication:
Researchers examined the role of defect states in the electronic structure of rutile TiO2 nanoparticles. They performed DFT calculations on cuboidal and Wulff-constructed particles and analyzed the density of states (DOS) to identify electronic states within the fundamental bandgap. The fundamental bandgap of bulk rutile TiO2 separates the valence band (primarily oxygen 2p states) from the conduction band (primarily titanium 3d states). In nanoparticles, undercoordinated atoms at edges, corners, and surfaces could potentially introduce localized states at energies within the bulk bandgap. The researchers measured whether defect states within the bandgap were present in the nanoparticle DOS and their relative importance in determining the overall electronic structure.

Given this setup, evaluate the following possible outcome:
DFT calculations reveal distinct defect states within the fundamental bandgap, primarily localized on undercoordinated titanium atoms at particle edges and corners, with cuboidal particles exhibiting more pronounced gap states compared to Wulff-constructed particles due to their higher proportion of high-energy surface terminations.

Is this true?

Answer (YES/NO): NO